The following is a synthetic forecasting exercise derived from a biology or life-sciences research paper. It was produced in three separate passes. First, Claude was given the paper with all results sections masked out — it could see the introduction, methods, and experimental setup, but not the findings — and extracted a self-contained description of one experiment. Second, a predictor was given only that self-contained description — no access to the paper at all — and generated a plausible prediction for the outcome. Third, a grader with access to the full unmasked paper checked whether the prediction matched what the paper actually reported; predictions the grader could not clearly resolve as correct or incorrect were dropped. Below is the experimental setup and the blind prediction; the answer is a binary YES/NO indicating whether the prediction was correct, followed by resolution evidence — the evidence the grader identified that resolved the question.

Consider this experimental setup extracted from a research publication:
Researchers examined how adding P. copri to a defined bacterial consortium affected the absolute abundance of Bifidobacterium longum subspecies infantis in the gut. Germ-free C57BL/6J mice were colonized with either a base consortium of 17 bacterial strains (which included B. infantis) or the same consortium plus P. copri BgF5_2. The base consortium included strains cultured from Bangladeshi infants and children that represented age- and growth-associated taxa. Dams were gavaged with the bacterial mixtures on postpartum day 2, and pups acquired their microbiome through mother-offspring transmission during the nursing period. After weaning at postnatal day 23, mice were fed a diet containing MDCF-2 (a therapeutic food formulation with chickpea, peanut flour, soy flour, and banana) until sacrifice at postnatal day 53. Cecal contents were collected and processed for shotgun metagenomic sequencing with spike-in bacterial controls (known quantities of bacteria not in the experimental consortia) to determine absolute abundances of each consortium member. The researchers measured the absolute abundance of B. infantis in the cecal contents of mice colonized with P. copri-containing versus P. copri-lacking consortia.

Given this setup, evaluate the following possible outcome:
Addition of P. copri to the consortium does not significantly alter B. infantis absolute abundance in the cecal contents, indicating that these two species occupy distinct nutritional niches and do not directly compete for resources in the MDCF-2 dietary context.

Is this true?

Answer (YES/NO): YES